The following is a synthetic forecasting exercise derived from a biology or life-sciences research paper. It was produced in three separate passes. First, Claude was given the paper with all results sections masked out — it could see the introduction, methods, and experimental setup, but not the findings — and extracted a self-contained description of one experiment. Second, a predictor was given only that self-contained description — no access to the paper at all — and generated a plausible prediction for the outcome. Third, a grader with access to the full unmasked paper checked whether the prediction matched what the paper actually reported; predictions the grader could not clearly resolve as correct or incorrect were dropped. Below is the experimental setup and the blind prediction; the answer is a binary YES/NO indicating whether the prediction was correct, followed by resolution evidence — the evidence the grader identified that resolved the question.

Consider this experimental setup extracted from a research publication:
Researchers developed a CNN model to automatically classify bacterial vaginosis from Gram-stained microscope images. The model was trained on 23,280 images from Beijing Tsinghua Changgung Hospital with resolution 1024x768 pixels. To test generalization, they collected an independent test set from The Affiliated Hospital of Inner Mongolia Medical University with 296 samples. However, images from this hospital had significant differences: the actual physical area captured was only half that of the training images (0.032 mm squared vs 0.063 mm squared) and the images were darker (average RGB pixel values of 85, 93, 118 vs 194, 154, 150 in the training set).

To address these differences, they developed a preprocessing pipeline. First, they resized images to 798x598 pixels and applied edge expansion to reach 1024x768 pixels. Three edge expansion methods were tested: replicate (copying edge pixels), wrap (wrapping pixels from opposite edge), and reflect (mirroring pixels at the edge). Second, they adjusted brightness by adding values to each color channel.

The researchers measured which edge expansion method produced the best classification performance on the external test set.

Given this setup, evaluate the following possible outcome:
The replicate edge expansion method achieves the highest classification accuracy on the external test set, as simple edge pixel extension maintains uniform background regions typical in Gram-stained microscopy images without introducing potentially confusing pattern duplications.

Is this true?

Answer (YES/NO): NO